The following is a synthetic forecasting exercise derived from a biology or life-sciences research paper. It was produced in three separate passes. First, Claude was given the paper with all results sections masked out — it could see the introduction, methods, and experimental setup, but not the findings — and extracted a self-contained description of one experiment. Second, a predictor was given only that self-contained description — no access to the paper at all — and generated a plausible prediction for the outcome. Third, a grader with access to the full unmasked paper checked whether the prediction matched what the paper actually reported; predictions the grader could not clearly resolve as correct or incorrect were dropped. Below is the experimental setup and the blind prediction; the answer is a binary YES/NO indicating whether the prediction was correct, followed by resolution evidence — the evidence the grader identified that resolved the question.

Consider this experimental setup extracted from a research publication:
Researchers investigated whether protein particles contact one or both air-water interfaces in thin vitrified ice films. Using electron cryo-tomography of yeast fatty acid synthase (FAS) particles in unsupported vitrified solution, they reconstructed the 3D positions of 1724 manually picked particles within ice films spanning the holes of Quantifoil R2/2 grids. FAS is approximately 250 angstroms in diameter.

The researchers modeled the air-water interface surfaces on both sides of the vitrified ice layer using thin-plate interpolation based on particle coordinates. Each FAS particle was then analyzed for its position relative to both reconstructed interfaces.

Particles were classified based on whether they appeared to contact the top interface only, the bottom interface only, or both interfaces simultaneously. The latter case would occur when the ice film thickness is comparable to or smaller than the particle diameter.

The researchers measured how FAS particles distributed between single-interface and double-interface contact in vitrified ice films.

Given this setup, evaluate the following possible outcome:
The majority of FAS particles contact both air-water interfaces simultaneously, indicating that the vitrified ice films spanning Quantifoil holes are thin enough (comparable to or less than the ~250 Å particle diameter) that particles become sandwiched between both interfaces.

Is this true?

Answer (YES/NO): NO